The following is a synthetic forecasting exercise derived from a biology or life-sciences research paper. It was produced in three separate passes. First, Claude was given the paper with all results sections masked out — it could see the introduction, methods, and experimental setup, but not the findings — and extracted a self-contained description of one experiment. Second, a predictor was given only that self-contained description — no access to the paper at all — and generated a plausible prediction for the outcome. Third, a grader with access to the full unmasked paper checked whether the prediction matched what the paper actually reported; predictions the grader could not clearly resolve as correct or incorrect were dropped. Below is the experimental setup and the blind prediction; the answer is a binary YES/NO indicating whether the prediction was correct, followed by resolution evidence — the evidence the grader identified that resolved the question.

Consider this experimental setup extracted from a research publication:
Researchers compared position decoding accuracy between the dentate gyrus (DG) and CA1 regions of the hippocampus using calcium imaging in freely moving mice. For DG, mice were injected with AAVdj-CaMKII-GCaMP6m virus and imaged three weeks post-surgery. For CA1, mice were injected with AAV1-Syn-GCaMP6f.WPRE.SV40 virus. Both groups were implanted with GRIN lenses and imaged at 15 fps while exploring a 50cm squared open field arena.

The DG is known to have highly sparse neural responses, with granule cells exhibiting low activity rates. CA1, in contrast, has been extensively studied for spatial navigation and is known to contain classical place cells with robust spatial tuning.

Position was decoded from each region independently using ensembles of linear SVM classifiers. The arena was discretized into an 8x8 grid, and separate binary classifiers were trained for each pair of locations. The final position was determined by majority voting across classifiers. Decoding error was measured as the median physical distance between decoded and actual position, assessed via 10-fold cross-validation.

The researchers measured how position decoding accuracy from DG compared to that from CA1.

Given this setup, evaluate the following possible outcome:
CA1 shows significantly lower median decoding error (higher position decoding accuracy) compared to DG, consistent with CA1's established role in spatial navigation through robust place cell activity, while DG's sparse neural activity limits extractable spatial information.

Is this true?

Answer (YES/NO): NO